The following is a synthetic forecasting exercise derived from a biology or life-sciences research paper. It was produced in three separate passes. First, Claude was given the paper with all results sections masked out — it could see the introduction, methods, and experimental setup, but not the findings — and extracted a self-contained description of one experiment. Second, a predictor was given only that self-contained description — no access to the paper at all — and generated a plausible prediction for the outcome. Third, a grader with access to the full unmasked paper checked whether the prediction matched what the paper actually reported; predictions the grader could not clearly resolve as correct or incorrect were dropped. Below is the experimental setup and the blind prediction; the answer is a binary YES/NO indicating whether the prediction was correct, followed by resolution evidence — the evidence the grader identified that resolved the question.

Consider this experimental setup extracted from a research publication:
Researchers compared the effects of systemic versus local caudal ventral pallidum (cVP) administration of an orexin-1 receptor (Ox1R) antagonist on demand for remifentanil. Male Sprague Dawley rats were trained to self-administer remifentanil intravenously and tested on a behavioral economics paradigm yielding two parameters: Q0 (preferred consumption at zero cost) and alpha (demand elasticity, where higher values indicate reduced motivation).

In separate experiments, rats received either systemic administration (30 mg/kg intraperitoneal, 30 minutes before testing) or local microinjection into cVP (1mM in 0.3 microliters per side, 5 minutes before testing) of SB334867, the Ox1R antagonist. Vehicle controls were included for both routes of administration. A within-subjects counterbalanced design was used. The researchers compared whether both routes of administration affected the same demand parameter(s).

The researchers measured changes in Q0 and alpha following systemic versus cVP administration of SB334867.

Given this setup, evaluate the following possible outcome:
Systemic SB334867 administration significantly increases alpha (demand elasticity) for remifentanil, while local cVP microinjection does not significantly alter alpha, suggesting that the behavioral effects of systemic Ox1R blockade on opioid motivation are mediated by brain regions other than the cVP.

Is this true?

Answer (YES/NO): NO